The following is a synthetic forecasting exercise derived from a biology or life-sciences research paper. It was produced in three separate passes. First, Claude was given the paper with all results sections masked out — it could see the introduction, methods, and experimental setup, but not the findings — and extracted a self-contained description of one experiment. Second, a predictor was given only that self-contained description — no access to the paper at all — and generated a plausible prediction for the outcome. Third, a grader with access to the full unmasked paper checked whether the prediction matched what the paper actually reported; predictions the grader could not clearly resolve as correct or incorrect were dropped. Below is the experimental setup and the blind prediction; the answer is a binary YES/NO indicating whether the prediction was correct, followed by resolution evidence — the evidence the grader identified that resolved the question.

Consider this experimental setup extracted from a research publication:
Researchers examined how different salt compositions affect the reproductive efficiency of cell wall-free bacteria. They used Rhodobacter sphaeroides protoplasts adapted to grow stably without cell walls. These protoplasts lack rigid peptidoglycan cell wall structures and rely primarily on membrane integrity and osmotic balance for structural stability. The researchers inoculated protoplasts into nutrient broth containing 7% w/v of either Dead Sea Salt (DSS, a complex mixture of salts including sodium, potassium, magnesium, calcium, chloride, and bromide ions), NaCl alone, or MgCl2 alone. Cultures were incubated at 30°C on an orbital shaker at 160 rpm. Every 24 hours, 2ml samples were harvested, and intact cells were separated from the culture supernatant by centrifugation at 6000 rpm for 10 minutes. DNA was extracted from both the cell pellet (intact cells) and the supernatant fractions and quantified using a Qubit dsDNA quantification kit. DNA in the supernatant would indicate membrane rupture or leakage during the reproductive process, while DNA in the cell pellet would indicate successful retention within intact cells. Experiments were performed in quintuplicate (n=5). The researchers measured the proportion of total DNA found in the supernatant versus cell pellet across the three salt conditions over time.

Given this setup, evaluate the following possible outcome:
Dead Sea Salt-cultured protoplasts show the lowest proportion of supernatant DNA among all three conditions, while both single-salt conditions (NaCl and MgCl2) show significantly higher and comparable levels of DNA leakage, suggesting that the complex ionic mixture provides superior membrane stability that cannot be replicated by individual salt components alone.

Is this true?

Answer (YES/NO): NO